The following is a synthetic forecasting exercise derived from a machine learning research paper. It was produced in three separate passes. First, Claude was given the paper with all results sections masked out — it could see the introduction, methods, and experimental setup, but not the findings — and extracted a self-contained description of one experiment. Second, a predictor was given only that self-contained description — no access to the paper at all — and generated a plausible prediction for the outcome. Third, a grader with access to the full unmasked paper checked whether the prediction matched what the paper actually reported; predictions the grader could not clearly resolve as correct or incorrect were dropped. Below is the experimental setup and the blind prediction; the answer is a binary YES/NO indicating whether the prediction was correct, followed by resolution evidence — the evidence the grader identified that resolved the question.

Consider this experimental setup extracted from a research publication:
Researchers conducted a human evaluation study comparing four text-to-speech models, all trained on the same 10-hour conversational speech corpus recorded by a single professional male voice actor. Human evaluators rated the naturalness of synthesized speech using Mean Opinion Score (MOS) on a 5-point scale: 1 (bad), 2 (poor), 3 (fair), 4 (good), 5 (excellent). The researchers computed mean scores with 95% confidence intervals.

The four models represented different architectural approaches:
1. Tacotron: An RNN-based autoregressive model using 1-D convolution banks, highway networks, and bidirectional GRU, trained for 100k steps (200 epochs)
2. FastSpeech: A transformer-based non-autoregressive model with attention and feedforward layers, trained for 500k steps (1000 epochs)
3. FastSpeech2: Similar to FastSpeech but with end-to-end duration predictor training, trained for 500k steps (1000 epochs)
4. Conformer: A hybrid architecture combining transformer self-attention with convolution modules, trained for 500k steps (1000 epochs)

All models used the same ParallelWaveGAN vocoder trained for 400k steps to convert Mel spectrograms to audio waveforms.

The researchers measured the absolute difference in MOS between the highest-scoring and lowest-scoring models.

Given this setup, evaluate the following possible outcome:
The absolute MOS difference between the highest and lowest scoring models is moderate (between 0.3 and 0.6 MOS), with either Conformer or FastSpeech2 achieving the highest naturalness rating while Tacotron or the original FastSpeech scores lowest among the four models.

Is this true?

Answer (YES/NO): YES